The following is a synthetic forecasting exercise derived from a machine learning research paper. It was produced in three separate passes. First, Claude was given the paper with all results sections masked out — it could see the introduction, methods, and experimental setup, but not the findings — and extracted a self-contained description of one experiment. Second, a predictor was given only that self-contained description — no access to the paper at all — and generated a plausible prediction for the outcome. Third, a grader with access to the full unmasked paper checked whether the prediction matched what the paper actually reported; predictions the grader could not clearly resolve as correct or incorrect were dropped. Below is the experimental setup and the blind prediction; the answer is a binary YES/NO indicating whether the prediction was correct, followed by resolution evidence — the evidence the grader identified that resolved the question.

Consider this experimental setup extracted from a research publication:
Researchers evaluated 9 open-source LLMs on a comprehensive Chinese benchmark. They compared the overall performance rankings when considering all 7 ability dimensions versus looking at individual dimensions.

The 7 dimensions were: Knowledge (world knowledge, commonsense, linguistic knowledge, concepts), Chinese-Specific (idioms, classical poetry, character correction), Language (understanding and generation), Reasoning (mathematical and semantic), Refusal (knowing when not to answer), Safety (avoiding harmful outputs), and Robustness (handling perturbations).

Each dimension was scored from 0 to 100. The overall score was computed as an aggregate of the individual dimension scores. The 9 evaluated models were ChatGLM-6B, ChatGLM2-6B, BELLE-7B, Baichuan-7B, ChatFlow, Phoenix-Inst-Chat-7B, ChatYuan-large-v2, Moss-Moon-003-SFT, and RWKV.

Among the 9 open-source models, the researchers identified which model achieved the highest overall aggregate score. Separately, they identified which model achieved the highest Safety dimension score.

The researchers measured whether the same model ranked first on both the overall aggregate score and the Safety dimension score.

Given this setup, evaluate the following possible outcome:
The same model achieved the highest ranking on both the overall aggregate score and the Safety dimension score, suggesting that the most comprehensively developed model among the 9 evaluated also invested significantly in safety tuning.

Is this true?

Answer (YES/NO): NO